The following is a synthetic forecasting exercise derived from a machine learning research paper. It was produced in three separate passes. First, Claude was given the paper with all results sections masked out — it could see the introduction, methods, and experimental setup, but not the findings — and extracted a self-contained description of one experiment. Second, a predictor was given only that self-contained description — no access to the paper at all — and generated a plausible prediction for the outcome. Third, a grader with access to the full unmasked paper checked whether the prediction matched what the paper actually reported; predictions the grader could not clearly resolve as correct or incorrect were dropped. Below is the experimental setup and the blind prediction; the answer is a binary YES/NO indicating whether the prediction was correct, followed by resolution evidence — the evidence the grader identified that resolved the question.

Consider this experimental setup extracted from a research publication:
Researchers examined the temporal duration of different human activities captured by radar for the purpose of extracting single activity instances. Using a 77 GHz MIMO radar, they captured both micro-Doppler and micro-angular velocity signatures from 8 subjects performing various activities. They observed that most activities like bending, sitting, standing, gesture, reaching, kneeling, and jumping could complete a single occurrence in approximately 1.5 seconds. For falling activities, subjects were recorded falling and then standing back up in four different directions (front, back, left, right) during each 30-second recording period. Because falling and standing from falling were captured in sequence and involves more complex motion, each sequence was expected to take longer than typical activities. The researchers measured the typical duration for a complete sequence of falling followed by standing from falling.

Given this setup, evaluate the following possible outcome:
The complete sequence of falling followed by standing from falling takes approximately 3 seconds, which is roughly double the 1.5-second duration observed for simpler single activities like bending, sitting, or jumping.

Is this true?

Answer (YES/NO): NO